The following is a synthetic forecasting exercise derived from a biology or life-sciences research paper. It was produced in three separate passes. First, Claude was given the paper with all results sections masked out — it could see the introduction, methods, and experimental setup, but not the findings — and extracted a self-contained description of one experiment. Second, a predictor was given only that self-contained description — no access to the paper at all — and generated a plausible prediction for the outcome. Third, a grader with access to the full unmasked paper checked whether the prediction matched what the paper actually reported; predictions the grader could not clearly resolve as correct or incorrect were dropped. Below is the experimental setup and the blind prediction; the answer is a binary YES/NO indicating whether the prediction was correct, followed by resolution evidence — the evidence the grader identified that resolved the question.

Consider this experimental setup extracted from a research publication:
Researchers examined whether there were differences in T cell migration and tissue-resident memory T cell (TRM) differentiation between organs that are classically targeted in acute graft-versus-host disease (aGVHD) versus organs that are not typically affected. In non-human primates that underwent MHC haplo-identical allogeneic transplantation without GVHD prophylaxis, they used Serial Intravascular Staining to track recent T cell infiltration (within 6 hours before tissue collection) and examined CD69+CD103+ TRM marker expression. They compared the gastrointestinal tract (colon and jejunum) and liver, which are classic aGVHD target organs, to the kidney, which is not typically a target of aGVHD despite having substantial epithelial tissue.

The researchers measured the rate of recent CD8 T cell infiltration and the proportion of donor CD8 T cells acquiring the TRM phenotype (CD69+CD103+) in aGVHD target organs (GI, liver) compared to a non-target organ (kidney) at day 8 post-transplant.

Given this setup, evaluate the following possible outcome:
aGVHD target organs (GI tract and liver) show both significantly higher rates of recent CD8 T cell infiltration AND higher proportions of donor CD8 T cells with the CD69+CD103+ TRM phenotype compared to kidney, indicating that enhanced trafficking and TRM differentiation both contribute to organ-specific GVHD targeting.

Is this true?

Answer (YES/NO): NO